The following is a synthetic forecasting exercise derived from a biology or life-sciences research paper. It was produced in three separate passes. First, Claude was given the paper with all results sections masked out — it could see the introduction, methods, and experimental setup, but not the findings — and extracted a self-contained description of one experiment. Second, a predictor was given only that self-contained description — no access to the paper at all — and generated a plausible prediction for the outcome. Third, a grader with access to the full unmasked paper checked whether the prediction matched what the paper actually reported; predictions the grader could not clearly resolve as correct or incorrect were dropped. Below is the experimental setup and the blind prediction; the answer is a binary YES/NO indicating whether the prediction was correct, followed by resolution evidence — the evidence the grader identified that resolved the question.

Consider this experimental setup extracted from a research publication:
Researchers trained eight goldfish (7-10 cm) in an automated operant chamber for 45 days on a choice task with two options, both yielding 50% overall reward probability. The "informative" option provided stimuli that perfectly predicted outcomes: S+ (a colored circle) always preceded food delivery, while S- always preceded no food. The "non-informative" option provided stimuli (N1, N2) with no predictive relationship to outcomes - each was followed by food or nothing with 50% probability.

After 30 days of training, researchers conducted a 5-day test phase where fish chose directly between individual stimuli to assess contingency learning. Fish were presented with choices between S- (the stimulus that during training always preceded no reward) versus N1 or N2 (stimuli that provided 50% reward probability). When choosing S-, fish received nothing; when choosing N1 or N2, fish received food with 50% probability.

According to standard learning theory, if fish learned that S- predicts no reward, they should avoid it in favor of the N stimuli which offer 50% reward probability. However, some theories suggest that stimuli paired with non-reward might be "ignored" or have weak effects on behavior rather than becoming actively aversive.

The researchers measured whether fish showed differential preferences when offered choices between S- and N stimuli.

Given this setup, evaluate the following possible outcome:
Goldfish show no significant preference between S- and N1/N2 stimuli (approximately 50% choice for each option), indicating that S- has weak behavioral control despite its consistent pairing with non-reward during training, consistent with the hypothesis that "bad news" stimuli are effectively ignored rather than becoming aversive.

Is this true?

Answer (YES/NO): NO